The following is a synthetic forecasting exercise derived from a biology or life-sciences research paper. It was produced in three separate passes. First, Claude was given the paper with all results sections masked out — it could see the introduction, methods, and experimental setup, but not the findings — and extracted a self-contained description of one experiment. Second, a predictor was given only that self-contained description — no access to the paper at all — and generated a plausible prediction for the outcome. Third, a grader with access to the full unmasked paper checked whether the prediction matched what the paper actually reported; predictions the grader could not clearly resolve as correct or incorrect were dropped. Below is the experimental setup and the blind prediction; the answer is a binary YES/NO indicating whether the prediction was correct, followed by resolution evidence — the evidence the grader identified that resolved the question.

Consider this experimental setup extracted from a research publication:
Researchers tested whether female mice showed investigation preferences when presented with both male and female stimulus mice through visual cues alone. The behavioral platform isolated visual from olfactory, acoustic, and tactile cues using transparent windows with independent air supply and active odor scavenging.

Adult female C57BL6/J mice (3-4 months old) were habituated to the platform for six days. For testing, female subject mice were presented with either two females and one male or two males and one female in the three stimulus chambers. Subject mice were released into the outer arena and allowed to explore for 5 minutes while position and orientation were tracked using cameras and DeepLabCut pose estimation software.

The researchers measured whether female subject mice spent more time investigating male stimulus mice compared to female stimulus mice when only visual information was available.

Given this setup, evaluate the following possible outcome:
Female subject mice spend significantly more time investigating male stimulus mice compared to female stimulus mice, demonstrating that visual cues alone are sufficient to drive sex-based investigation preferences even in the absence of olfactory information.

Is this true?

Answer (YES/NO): YES